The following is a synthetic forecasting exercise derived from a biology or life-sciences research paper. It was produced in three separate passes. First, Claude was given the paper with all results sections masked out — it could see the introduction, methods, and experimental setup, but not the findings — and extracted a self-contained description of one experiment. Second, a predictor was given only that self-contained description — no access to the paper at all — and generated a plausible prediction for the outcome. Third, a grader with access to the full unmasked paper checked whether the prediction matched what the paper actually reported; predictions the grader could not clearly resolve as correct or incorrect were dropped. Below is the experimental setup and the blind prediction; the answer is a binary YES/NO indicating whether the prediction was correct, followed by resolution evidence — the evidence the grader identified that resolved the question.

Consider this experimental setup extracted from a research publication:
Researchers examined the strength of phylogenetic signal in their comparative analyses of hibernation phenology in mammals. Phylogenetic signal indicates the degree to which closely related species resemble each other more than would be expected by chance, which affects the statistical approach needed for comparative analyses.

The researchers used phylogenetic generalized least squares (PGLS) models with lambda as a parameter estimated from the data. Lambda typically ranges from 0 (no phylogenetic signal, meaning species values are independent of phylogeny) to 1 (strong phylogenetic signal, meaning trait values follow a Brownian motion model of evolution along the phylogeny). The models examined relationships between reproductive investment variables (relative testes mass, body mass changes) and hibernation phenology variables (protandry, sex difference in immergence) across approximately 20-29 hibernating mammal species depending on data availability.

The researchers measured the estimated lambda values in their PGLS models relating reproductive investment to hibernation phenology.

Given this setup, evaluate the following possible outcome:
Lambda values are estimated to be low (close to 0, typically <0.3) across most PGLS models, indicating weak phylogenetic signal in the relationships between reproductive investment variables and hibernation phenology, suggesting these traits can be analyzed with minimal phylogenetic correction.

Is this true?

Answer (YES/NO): NO